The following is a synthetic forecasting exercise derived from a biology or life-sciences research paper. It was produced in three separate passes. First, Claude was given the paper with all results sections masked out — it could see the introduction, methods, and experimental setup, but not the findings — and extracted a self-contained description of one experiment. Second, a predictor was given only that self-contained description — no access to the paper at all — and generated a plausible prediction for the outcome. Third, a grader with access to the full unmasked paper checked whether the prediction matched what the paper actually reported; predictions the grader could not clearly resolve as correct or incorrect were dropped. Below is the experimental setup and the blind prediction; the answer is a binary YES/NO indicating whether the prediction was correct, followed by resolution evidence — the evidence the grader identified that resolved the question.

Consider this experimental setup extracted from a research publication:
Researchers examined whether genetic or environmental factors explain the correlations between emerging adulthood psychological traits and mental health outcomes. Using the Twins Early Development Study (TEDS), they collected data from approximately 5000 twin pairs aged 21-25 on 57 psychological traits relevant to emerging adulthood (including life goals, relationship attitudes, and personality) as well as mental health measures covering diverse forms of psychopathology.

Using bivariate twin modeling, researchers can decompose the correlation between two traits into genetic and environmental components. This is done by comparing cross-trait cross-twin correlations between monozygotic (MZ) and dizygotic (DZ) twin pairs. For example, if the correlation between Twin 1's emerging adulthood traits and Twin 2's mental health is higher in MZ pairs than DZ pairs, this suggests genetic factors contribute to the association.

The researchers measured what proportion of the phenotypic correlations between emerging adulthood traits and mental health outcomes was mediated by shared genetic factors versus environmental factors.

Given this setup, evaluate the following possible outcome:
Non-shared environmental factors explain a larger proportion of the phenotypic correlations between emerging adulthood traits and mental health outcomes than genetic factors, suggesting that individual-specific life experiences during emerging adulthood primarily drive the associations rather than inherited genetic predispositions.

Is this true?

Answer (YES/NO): NO